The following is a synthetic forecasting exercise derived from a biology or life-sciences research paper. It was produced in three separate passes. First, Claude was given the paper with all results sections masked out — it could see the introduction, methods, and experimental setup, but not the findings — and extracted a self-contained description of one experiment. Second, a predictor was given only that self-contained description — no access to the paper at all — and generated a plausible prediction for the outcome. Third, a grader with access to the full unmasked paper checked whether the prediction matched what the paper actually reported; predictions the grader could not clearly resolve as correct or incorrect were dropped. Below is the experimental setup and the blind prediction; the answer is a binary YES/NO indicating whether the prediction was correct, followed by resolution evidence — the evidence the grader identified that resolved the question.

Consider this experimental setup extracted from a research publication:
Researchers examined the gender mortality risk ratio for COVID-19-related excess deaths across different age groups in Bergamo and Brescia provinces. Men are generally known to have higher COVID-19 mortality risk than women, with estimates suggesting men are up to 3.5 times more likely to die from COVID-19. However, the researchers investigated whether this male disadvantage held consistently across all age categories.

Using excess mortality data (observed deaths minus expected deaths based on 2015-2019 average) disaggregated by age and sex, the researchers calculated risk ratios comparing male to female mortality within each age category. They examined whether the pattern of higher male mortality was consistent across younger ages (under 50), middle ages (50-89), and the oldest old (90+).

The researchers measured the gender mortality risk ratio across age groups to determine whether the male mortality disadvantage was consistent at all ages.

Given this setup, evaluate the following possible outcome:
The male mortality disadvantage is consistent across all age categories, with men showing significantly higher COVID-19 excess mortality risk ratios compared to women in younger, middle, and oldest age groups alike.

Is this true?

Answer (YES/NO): NO